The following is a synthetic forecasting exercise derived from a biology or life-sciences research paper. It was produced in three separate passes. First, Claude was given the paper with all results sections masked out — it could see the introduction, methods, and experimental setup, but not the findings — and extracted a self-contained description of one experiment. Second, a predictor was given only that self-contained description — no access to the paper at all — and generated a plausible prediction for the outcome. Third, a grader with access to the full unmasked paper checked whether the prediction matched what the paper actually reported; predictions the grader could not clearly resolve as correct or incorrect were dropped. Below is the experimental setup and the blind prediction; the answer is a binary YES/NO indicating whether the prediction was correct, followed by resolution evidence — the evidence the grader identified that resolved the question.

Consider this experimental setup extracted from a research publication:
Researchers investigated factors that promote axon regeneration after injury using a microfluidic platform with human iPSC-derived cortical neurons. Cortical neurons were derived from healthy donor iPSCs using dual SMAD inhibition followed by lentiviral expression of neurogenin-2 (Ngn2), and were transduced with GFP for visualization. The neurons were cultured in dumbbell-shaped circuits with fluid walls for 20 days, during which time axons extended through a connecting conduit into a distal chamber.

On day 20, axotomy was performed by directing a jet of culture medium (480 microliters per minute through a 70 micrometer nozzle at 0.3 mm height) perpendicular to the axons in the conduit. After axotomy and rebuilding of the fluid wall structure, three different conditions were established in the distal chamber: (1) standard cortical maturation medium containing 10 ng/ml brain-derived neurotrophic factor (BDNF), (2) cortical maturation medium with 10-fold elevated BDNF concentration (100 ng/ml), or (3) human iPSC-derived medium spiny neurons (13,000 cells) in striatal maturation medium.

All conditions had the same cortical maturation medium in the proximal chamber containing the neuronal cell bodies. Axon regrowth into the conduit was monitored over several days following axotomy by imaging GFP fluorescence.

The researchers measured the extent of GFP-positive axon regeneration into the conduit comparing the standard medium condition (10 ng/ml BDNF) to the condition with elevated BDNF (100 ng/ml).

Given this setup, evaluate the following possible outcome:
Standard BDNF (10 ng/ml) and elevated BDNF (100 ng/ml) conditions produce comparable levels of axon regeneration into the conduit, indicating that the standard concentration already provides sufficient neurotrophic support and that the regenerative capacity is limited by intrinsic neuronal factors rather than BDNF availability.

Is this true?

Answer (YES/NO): NO